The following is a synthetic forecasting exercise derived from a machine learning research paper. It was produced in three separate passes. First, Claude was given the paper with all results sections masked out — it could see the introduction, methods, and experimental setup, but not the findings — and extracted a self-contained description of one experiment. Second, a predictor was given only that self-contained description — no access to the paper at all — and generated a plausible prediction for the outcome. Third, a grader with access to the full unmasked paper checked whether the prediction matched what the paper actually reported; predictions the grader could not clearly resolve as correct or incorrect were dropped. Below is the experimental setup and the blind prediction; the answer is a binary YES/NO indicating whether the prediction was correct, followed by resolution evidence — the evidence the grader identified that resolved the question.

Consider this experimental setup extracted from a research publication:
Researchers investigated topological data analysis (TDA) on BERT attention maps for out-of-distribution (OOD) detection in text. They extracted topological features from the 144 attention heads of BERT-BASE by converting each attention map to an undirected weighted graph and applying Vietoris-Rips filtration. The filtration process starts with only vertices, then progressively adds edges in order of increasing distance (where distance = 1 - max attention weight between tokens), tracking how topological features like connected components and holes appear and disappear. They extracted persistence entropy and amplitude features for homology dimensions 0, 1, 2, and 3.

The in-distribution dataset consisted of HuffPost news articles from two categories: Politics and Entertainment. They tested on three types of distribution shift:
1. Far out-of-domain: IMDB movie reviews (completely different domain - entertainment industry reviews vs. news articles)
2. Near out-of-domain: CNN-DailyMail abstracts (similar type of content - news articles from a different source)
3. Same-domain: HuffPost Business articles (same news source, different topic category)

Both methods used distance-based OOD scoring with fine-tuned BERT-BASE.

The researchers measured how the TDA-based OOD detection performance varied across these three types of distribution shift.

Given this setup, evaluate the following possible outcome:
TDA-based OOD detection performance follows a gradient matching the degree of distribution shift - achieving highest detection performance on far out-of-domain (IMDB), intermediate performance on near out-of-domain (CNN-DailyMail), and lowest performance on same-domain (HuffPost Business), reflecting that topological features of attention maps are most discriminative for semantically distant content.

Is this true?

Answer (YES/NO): NO